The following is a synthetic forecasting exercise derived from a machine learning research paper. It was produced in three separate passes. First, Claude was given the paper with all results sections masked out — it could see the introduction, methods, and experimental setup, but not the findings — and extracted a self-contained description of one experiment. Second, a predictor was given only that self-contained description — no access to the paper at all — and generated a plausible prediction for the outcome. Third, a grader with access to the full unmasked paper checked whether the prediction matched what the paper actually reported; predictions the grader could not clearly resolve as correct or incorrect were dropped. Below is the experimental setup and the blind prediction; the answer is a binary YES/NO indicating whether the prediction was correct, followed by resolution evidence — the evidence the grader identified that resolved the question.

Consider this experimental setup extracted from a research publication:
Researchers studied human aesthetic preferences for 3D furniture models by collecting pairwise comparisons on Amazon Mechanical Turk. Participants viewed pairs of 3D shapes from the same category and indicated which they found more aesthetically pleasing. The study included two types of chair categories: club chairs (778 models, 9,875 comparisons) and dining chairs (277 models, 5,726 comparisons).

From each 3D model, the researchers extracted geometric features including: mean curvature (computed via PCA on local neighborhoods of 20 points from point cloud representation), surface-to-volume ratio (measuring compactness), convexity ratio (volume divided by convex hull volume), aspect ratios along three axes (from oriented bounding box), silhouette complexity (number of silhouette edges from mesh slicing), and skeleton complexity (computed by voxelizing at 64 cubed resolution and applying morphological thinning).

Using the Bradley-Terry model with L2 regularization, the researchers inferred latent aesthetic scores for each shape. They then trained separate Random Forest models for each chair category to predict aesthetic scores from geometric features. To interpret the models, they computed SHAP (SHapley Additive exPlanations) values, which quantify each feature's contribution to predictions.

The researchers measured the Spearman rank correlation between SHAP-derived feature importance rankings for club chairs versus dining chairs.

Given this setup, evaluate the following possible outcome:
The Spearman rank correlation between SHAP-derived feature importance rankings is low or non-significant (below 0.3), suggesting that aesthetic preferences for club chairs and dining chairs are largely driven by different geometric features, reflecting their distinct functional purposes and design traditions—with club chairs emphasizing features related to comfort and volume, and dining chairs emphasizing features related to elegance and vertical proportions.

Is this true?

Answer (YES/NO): NO